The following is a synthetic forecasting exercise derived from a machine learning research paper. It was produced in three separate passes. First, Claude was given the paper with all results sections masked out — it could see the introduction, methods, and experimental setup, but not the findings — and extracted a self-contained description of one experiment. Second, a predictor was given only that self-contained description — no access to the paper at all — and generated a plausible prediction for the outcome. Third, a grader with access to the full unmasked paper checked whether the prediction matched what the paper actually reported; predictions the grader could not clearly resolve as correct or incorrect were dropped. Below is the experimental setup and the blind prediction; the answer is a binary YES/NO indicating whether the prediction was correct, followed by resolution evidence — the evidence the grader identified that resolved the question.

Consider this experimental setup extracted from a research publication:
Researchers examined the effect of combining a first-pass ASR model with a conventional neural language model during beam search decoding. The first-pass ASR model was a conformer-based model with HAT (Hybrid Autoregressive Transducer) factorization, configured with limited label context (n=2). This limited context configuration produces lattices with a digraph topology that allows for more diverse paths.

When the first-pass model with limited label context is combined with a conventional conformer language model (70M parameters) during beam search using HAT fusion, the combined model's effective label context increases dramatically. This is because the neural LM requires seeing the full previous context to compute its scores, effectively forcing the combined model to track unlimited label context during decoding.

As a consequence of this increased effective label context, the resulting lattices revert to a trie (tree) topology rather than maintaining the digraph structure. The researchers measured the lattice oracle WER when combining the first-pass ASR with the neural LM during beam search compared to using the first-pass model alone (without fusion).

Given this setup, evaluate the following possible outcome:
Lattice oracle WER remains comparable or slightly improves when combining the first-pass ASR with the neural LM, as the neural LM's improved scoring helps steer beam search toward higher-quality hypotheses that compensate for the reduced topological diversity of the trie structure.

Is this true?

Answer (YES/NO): NO